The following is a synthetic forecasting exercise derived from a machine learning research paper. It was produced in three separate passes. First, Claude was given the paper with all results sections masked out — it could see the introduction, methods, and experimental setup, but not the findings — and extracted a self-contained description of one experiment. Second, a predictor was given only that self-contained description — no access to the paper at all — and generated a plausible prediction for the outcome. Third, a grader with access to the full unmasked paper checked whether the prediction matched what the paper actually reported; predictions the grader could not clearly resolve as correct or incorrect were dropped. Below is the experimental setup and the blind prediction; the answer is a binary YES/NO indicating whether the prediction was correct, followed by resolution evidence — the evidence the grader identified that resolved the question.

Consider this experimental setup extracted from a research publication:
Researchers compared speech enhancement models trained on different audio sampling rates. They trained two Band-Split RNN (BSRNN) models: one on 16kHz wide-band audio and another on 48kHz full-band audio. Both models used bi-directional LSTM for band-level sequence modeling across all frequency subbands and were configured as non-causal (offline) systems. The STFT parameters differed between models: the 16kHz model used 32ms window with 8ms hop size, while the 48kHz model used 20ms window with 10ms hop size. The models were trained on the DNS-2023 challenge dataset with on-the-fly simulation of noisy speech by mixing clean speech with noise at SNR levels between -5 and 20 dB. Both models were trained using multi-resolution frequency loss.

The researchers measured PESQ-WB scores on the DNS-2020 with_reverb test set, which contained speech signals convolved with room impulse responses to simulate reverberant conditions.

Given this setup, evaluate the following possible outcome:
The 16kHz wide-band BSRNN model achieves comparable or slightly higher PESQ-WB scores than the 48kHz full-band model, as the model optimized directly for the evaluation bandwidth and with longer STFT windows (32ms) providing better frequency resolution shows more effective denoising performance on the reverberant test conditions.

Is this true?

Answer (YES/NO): NO